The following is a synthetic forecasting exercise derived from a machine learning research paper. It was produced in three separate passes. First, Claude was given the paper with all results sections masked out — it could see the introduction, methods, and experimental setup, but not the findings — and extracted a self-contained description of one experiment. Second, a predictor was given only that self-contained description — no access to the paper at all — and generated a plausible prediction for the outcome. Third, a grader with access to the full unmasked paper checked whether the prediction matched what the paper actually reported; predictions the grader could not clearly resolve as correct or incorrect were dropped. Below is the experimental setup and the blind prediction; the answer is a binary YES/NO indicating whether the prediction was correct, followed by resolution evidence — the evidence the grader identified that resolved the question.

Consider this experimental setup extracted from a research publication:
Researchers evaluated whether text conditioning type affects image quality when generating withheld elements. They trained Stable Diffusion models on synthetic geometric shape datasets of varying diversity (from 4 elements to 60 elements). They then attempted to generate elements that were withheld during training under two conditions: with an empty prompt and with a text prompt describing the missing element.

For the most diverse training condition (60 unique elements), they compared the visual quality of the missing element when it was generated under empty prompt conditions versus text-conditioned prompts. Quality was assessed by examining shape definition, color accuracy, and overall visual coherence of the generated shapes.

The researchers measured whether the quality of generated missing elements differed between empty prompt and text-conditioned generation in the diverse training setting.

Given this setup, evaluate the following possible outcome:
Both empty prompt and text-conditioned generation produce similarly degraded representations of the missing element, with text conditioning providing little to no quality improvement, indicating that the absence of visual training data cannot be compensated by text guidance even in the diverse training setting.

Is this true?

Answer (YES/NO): NO